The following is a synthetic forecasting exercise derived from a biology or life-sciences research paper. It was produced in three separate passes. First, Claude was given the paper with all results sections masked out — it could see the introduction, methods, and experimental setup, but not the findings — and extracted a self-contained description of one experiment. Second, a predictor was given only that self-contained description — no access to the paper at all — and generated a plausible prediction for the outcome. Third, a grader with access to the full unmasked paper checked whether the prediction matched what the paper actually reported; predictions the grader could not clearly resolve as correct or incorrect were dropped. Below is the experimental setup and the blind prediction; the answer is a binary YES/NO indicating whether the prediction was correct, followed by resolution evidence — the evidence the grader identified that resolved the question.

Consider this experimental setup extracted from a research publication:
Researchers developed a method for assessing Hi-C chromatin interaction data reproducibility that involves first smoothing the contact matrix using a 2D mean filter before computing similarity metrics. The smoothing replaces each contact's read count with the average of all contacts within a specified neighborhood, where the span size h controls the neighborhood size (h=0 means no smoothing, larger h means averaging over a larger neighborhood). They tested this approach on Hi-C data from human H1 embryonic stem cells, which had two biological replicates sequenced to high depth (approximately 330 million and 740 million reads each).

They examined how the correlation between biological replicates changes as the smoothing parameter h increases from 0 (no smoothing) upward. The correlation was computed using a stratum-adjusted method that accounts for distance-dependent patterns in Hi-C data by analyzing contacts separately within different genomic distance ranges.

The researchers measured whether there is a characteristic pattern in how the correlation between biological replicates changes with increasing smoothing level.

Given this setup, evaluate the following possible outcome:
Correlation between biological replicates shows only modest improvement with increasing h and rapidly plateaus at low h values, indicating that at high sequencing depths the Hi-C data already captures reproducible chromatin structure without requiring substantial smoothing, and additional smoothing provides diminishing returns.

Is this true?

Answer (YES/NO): NO